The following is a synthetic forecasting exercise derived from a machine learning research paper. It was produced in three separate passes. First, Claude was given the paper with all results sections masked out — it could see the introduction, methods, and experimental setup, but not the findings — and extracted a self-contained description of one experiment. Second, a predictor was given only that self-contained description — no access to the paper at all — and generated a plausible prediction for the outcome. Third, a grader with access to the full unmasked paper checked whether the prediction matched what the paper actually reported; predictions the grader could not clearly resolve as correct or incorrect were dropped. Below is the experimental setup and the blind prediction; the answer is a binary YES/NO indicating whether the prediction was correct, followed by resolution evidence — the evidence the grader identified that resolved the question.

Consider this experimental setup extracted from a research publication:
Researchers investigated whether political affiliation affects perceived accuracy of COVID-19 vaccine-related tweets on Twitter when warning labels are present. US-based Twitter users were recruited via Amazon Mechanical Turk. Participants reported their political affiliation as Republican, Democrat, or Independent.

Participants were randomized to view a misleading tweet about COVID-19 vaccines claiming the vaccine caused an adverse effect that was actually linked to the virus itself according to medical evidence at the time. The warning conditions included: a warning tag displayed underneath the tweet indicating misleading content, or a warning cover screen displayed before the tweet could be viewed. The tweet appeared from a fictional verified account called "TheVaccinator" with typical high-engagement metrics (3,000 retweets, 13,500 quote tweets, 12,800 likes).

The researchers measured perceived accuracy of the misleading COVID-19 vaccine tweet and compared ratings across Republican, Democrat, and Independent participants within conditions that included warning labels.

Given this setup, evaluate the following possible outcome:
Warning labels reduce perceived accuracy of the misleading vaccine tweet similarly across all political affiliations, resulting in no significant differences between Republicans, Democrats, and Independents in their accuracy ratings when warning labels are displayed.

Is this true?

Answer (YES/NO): NO